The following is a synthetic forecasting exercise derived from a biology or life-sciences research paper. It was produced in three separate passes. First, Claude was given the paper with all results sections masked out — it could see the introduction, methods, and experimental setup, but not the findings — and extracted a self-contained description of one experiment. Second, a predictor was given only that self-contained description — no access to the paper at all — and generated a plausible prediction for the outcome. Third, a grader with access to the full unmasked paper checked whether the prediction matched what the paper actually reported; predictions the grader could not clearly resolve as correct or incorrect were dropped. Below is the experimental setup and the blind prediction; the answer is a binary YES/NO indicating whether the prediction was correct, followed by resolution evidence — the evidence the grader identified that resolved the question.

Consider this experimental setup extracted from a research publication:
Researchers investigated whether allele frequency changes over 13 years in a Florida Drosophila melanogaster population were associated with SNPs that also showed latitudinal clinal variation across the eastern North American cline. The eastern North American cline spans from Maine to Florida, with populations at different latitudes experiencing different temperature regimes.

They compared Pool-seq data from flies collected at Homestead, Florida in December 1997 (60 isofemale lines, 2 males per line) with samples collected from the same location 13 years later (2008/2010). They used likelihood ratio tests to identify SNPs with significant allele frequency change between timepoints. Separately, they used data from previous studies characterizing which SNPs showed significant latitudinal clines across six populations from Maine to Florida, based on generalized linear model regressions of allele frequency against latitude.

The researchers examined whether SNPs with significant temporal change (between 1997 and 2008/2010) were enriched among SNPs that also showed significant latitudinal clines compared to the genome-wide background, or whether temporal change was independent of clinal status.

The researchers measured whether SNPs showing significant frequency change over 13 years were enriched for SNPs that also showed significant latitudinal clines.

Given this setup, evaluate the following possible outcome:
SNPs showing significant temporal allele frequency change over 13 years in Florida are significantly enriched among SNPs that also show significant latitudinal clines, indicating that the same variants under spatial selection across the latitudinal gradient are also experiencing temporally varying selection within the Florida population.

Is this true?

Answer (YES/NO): YES